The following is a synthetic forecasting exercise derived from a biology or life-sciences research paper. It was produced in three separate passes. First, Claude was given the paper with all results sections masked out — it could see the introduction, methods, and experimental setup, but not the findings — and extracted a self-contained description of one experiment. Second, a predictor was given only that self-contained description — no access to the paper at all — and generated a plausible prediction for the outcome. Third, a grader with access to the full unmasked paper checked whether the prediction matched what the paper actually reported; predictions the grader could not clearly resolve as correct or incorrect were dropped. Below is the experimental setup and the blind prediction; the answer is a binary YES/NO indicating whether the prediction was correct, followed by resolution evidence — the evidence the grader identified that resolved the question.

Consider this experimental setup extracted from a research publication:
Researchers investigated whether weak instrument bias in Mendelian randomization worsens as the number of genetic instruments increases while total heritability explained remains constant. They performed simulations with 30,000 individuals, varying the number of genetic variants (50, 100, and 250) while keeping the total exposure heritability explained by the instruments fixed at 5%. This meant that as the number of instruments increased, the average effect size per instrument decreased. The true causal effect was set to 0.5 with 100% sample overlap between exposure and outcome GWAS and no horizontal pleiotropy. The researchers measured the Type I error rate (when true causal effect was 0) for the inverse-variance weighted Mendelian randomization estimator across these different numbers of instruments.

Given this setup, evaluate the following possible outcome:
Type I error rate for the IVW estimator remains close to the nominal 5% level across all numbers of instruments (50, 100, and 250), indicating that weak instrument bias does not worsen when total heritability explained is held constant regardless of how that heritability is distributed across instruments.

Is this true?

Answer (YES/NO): NO